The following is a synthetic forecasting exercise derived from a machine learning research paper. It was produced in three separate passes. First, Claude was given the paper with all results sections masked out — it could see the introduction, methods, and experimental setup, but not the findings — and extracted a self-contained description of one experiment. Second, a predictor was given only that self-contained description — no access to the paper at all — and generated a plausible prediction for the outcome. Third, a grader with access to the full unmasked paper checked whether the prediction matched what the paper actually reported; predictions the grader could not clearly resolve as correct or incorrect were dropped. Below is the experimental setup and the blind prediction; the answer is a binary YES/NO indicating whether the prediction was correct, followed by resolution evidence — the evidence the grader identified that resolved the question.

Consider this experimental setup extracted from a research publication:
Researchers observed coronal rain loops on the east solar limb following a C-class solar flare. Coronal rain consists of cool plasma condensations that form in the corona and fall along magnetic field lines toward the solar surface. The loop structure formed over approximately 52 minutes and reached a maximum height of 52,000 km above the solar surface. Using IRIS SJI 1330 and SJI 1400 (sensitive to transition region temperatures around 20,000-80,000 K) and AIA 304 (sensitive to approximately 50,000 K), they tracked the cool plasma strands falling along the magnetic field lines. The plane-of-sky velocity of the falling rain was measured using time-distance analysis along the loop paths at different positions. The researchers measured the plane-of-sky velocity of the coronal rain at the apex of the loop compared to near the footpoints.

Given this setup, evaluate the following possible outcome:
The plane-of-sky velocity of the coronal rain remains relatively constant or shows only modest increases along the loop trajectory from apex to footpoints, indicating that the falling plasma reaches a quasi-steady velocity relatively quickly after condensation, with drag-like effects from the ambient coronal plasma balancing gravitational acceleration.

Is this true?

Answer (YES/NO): NO